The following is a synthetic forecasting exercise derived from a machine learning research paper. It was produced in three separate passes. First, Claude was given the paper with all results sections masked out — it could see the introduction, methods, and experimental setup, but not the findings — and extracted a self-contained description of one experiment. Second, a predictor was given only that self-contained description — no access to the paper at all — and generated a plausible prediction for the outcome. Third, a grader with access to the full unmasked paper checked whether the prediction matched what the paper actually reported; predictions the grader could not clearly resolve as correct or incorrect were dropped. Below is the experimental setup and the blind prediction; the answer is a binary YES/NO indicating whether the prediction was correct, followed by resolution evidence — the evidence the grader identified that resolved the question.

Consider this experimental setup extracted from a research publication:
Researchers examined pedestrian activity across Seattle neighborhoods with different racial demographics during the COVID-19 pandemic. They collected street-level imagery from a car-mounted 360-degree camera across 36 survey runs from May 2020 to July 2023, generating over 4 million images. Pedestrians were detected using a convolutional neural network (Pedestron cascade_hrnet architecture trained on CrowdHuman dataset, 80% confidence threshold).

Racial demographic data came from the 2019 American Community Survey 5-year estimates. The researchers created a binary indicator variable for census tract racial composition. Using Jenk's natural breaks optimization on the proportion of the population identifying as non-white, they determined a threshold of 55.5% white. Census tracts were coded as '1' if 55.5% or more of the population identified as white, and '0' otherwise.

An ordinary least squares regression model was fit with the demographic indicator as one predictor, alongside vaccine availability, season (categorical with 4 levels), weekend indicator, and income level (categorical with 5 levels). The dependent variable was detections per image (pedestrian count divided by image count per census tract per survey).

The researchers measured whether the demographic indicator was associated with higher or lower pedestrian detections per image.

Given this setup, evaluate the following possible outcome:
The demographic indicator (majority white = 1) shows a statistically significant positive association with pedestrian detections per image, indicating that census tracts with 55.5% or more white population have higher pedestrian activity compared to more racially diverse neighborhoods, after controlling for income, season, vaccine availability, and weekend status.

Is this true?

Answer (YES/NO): YES